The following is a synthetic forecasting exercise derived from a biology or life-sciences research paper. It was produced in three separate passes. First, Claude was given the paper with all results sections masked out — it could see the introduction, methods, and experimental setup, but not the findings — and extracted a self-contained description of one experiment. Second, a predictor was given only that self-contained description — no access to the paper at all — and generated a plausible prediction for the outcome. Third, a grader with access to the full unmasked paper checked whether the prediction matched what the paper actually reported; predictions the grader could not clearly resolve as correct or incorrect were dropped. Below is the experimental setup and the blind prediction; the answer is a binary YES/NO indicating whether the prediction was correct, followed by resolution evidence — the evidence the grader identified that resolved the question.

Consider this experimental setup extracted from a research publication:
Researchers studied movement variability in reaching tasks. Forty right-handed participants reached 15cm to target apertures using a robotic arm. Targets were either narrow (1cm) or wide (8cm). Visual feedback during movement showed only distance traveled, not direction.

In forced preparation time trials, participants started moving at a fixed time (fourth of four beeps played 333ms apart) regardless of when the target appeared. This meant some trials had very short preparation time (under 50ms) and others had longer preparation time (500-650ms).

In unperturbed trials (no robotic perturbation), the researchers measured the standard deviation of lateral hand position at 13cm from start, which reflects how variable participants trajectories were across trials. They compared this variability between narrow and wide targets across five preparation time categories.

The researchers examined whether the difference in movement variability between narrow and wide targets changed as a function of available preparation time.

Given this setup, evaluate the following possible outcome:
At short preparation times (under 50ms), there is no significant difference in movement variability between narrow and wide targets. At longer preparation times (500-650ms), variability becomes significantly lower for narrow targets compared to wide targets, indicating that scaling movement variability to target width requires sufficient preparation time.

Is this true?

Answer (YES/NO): NO